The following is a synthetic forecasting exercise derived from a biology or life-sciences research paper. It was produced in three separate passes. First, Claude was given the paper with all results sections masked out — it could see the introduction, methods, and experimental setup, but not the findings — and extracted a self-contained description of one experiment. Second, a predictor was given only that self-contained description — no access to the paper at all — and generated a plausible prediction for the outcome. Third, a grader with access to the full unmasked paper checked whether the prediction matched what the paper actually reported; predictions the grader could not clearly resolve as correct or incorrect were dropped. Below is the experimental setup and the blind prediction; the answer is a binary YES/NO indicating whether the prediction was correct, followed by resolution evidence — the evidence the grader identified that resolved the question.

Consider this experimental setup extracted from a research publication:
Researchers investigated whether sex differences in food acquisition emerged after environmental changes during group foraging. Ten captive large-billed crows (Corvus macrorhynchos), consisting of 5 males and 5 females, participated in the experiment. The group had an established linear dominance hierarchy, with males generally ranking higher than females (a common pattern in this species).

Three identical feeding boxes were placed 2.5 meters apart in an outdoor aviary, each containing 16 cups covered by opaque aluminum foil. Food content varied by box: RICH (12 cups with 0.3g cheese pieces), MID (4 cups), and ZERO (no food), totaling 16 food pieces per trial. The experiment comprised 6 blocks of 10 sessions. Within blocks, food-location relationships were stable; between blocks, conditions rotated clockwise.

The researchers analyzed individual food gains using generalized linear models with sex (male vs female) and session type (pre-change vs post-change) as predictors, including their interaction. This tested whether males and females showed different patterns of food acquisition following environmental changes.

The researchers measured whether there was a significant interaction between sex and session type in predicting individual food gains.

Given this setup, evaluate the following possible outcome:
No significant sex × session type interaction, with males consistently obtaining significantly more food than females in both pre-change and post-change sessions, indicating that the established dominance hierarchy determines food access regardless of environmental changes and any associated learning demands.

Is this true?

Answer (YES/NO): NO